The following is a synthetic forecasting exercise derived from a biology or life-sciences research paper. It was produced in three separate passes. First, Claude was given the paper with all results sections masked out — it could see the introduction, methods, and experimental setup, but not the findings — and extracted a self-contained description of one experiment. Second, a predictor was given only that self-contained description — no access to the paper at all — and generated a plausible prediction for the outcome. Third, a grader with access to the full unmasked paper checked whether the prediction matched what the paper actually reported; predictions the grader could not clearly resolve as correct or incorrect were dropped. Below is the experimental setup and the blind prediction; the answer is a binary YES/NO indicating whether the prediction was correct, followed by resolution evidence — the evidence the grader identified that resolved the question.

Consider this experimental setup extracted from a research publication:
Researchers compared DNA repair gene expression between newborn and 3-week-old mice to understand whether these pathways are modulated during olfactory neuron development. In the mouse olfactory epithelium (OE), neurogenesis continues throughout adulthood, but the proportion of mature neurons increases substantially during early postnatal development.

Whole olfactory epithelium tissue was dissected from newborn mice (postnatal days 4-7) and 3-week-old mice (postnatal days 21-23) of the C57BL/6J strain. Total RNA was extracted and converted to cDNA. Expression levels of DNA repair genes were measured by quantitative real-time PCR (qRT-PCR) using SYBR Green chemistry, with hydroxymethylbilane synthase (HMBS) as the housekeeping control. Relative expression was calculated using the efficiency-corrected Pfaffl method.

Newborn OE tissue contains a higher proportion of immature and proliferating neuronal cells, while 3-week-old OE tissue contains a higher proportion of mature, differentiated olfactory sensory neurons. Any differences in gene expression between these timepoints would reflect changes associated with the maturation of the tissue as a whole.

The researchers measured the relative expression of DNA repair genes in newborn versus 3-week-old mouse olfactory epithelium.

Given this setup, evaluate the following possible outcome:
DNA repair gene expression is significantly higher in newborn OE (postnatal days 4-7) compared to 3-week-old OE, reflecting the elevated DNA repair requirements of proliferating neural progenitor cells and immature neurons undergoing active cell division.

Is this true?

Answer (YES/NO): YES